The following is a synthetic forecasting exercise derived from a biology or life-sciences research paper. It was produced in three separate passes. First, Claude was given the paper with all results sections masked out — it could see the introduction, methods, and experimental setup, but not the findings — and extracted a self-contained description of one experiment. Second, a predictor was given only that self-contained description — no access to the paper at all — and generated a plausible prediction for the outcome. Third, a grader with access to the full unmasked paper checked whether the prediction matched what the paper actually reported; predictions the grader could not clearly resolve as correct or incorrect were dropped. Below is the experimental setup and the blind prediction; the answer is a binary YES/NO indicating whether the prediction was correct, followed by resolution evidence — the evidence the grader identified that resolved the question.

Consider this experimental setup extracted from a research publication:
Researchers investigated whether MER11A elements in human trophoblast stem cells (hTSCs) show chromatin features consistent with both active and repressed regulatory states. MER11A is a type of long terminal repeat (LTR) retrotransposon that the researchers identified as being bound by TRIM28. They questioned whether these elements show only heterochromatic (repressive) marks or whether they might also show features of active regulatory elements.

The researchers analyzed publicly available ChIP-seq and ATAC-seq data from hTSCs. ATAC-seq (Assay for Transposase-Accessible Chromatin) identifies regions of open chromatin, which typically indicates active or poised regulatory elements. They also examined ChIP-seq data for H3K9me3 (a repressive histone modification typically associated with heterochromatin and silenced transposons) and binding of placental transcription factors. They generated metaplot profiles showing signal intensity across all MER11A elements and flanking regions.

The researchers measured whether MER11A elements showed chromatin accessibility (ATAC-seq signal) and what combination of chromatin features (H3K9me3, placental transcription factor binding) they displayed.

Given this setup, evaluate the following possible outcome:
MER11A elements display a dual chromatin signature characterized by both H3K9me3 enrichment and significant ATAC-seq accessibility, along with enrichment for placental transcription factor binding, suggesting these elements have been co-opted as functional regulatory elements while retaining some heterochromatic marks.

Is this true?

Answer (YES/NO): YES